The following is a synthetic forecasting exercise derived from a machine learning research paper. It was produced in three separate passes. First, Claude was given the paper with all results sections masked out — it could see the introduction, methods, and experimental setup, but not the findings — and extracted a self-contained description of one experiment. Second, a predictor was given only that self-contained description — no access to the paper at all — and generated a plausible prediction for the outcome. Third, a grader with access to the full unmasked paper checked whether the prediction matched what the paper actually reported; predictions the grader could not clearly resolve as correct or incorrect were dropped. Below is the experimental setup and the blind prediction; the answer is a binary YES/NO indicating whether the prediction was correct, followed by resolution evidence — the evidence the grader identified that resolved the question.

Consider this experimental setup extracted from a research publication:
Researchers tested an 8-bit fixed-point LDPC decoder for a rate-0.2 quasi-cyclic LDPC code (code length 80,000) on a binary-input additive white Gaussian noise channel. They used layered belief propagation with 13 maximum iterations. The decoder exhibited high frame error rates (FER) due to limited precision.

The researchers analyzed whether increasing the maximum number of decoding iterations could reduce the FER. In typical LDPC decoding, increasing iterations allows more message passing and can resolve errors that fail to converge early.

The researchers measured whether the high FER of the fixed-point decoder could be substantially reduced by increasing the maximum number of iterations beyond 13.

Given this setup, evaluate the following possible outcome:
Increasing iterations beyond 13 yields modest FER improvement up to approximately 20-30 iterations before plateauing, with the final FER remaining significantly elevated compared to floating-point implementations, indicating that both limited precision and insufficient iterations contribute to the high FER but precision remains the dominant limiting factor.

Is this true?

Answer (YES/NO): NO